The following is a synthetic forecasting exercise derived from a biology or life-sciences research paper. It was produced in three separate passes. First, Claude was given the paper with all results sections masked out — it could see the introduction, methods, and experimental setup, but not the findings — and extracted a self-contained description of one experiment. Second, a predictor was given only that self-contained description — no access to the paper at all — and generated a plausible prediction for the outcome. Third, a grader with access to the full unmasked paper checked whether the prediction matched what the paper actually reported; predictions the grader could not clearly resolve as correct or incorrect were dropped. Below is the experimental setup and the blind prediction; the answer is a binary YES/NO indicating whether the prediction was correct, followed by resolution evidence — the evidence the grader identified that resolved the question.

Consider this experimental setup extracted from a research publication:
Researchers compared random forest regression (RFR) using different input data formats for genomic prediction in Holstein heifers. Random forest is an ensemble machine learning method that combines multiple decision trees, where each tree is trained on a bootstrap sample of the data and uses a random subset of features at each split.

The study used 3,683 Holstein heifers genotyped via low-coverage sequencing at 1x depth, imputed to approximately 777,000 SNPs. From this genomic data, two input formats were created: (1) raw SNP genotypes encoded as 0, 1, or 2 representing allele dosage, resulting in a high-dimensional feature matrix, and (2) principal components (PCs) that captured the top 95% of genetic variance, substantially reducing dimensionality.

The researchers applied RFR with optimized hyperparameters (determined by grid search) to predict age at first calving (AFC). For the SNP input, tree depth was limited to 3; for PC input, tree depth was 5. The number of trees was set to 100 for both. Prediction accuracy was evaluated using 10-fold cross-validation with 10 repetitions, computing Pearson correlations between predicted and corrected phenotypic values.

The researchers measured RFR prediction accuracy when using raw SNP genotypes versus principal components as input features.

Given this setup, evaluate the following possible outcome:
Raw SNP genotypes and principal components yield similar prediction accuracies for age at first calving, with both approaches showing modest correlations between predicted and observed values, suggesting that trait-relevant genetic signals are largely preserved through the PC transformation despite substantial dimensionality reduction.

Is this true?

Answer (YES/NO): NO